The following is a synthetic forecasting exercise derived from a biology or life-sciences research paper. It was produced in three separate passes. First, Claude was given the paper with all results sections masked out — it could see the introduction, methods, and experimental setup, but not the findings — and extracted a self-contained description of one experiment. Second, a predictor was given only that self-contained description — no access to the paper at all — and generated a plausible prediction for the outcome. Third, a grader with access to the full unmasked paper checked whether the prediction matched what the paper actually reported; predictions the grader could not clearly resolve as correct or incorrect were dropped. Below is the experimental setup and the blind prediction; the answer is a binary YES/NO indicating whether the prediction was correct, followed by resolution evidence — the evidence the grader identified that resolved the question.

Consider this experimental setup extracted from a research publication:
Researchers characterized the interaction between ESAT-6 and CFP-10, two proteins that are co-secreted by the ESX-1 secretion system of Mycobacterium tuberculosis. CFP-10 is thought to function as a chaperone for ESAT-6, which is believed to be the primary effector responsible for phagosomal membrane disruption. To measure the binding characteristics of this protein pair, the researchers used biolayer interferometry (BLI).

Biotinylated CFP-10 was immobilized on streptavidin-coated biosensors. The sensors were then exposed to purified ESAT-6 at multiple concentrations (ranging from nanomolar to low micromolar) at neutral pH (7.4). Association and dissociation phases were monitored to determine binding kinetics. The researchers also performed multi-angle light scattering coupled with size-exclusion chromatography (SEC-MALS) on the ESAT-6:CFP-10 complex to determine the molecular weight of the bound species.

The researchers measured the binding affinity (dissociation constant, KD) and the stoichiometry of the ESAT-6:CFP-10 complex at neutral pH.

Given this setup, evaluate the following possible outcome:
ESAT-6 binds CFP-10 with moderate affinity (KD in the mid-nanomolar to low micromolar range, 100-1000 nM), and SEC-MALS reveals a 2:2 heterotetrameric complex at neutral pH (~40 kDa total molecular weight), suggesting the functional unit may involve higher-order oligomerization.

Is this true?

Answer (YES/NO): NO